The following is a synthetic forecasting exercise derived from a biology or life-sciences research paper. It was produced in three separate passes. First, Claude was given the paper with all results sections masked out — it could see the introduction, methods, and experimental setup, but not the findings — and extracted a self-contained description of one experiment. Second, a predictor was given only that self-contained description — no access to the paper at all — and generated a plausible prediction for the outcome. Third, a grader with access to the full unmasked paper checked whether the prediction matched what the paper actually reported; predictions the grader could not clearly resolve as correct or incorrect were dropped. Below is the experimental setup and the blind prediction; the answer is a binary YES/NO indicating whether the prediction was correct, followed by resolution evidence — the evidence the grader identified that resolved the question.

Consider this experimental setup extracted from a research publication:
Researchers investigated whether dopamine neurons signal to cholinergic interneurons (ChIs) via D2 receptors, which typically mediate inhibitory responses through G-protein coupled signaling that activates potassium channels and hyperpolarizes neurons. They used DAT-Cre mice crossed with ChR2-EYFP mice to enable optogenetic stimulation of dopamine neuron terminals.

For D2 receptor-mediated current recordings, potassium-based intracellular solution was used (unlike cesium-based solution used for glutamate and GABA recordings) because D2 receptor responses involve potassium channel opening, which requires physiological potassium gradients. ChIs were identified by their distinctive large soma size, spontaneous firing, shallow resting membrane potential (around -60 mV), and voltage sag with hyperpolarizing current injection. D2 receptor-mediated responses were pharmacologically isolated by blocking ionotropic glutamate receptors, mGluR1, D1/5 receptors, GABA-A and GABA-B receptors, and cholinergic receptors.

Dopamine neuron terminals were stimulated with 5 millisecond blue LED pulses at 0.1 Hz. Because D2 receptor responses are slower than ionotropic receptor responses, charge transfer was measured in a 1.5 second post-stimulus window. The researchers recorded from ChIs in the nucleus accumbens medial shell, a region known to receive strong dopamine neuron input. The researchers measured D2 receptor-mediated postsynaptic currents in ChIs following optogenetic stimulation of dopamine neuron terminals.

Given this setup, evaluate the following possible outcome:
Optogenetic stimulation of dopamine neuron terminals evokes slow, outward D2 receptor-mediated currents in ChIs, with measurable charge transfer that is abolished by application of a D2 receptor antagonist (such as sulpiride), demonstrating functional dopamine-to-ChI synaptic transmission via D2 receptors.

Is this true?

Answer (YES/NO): YES